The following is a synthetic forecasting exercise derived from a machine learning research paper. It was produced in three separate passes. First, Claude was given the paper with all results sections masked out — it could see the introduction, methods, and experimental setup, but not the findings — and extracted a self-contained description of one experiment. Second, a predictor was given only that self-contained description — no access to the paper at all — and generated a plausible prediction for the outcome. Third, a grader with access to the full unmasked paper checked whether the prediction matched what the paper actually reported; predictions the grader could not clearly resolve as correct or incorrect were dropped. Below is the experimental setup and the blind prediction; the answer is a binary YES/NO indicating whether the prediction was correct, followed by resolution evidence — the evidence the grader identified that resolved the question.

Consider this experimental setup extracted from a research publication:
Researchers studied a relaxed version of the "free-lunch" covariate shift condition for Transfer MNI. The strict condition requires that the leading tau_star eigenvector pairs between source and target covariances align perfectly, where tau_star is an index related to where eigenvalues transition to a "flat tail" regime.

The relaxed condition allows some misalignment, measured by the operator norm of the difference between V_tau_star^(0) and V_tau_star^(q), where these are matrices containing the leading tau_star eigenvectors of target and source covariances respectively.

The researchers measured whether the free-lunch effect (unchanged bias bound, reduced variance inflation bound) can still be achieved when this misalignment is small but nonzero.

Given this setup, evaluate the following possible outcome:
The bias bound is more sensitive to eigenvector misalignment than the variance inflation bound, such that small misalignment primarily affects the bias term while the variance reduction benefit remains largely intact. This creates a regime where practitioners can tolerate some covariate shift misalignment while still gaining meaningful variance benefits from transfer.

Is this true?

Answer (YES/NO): NO